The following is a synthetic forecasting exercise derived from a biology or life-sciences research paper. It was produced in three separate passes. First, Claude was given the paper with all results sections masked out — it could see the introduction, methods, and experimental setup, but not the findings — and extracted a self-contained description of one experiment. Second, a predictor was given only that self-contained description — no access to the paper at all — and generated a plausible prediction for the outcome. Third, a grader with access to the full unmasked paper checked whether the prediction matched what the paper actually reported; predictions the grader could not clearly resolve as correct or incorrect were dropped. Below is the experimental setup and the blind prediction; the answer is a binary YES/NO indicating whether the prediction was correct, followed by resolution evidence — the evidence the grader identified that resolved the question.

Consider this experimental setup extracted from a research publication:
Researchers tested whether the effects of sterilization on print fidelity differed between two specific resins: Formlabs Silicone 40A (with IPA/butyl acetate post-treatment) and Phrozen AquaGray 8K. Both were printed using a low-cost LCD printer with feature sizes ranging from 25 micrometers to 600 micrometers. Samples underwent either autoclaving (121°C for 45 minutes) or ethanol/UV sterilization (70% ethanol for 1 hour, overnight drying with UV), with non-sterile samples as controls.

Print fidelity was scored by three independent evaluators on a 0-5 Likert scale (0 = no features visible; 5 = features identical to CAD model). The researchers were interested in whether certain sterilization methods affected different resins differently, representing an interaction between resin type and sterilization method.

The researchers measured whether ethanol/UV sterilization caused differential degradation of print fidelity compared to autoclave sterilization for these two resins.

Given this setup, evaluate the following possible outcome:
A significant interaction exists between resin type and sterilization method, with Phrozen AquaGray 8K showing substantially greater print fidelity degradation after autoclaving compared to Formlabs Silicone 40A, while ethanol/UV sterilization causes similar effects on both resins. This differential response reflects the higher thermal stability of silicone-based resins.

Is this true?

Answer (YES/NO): NO